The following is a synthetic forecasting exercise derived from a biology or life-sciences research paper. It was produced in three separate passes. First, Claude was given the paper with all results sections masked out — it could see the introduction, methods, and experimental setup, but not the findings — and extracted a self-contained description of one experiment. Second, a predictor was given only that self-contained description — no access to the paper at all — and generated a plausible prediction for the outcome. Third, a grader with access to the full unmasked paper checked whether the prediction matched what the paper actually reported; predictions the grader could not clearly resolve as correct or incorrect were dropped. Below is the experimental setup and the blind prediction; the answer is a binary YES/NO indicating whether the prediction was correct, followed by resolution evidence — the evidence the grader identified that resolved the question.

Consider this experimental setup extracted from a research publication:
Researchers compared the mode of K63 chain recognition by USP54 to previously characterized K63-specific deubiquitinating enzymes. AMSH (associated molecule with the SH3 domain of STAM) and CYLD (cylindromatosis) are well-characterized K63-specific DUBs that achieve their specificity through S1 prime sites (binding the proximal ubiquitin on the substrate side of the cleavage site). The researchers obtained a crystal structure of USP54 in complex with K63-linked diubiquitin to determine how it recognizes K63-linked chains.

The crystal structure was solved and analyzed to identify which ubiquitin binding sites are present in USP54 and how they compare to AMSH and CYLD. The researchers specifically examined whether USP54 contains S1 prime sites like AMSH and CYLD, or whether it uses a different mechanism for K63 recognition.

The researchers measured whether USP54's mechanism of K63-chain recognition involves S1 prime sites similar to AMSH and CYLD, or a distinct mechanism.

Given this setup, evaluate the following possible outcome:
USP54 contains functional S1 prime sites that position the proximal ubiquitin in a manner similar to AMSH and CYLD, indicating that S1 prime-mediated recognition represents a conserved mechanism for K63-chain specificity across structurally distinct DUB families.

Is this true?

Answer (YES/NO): NO